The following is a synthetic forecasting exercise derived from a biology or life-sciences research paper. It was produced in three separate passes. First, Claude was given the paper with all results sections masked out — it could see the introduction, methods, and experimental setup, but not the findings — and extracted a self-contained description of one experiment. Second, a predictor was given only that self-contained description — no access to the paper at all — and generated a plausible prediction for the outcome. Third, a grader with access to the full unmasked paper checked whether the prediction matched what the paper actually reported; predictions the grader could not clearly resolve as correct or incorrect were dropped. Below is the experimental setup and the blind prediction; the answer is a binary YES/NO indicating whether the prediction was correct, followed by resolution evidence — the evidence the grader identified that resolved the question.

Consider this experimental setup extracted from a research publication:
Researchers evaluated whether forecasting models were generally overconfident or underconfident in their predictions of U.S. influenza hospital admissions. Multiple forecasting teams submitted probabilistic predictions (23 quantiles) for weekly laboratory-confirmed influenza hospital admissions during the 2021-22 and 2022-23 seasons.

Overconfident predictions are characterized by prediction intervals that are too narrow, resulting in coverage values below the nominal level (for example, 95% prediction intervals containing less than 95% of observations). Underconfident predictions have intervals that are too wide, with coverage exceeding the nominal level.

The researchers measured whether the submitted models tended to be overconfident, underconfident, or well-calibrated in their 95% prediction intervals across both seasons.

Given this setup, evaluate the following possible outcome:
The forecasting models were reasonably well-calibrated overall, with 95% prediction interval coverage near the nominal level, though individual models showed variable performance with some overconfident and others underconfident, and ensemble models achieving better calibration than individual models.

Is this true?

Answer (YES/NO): NO